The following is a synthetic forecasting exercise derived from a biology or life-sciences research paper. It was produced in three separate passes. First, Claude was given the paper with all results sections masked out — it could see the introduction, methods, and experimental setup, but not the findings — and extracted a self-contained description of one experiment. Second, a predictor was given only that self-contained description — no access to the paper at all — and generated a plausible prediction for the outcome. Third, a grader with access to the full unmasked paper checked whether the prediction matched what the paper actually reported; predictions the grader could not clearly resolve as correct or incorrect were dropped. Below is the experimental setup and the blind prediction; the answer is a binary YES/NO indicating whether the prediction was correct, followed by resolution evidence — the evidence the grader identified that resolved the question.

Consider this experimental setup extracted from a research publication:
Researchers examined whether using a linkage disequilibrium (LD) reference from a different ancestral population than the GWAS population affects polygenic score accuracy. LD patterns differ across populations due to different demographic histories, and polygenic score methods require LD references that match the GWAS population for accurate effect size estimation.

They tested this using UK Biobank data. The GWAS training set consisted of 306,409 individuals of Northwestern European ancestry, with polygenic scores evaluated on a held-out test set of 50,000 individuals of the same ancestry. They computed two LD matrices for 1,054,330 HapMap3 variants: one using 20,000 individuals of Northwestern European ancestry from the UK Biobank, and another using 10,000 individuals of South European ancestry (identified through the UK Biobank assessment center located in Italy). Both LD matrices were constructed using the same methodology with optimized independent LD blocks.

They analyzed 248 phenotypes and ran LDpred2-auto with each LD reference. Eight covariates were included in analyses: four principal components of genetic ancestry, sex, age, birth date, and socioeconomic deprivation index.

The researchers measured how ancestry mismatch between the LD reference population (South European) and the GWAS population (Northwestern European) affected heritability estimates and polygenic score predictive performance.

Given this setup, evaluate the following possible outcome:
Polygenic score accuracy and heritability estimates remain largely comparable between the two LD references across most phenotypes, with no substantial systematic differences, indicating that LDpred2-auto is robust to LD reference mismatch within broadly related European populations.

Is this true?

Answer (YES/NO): NO